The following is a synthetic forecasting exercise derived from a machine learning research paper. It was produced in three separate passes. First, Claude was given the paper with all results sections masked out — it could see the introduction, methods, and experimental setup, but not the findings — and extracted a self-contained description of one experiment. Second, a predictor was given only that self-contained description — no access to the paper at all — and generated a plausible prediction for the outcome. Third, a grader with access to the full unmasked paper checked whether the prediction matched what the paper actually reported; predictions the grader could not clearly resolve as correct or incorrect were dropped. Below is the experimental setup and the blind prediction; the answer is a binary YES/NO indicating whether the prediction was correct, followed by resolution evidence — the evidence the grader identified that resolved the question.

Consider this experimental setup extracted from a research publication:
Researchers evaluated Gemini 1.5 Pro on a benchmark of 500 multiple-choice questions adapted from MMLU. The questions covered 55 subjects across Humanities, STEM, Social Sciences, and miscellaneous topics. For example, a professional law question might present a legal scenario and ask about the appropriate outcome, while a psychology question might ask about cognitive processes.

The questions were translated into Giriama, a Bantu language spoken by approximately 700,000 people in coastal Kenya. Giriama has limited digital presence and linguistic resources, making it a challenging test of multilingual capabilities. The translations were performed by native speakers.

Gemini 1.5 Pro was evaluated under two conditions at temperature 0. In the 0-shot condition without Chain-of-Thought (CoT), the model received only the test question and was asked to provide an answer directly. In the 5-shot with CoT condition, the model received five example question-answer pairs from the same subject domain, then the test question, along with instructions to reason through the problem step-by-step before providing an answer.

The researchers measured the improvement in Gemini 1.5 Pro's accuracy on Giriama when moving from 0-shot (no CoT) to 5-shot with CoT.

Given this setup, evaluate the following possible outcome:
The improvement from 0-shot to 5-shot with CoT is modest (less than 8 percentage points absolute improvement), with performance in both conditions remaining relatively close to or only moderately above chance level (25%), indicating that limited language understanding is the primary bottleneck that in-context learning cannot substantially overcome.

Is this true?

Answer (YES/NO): NO